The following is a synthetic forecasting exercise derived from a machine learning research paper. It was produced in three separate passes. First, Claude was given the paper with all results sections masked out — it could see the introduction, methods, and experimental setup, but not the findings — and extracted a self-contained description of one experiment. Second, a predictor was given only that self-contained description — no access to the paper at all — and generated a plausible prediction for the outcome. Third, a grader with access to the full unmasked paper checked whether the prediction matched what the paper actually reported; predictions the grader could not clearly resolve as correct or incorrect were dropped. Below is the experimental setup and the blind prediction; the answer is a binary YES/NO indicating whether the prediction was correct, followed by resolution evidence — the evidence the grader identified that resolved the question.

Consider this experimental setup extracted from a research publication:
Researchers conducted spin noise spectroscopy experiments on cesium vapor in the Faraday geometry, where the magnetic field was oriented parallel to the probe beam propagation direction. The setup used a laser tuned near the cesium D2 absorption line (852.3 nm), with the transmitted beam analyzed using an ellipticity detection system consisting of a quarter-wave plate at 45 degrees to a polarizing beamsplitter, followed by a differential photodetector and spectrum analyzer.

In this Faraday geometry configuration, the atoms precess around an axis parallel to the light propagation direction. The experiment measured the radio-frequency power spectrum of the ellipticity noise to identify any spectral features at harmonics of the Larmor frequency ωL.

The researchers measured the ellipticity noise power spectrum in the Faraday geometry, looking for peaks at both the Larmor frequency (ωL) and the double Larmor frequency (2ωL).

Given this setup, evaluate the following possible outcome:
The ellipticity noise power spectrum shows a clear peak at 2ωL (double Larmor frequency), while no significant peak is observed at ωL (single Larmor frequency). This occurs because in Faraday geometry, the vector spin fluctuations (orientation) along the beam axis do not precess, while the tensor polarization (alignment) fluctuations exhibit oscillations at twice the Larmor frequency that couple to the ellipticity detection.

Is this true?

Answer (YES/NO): YES